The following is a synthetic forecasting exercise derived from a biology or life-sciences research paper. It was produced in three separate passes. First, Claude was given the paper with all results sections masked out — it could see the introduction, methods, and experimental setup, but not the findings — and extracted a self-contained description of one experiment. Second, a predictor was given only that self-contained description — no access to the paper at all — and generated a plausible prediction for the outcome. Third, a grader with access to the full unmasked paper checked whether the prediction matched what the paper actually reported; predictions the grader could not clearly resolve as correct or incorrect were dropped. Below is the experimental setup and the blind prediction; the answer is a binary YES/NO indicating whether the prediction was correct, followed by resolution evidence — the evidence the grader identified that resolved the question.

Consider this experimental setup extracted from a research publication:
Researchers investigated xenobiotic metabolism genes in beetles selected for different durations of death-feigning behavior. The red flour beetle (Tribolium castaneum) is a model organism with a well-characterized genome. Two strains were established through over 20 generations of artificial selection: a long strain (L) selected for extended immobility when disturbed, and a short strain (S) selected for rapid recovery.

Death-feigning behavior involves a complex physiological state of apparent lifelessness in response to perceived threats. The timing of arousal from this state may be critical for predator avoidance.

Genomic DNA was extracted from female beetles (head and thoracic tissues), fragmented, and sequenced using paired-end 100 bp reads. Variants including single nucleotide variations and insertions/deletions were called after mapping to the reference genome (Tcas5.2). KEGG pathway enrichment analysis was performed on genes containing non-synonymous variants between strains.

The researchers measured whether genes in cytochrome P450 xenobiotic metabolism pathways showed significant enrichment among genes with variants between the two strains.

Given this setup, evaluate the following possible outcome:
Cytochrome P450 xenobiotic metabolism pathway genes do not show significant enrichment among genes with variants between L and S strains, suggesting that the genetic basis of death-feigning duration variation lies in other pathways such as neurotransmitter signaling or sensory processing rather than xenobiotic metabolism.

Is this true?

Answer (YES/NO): NO